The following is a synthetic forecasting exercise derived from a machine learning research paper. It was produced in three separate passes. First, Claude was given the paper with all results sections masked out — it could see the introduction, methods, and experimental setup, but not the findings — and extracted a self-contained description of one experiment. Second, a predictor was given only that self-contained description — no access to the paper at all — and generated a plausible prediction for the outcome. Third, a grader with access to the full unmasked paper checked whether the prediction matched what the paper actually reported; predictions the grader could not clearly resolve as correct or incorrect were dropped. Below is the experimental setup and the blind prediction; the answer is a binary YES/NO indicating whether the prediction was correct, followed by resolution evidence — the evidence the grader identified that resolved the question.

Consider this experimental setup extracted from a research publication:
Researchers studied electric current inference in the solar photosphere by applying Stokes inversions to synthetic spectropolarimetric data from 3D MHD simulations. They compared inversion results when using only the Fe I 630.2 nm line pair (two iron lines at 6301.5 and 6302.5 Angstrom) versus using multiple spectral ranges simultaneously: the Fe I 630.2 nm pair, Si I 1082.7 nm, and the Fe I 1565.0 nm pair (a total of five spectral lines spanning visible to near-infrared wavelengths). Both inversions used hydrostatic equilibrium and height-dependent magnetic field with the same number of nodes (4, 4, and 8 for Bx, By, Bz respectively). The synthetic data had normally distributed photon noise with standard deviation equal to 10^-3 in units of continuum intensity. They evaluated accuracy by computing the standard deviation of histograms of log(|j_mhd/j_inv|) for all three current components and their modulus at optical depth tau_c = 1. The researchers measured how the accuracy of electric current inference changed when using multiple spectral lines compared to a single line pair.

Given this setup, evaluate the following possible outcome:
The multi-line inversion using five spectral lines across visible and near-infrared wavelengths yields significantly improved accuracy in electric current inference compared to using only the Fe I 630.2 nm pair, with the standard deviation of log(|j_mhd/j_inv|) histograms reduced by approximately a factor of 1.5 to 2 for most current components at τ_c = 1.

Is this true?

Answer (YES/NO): NO